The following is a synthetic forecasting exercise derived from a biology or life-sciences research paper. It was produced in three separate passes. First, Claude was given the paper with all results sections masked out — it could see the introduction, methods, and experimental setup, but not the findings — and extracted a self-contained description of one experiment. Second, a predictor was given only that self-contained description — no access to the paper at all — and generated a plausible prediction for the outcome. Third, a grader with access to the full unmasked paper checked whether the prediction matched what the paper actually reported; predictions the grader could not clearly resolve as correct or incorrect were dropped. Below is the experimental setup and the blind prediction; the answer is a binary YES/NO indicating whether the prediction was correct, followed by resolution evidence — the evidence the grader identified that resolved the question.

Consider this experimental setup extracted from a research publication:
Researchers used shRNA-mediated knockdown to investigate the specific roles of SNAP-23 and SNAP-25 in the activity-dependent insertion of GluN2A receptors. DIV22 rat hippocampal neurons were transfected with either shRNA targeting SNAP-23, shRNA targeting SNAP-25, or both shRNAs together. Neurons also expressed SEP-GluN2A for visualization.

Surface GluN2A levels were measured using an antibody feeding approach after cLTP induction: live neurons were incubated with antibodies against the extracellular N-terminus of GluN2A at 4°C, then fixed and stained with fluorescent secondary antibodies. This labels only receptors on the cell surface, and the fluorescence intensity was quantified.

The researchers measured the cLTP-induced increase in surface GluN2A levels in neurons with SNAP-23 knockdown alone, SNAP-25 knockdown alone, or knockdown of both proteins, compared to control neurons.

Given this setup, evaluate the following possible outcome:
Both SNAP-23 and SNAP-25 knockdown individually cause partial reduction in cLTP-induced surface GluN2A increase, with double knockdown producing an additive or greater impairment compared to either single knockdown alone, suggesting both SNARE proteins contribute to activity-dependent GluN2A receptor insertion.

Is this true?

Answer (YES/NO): NO